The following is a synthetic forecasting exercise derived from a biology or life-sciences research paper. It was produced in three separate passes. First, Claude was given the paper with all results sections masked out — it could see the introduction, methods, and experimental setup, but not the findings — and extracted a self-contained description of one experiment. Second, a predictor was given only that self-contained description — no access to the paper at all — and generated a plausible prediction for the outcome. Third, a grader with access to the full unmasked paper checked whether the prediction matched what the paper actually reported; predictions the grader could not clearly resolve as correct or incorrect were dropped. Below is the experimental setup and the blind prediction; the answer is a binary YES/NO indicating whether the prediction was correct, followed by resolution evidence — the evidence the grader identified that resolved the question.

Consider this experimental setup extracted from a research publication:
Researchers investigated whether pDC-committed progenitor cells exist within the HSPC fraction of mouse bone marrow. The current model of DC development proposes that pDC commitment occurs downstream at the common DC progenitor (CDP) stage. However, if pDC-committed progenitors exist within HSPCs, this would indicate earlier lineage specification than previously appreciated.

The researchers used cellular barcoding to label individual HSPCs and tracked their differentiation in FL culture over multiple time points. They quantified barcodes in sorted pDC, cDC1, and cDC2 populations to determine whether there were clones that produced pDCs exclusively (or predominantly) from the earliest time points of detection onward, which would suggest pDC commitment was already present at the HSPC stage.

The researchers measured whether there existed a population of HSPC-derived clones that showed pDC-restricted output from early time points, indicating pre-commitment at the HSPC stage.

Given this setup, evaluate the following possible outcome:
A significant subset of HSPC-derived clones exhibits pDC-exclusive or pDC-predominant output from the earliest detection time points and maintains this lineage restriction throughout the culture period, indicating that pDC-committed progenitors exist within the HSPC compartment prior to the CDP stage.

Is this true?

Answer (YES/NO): YES